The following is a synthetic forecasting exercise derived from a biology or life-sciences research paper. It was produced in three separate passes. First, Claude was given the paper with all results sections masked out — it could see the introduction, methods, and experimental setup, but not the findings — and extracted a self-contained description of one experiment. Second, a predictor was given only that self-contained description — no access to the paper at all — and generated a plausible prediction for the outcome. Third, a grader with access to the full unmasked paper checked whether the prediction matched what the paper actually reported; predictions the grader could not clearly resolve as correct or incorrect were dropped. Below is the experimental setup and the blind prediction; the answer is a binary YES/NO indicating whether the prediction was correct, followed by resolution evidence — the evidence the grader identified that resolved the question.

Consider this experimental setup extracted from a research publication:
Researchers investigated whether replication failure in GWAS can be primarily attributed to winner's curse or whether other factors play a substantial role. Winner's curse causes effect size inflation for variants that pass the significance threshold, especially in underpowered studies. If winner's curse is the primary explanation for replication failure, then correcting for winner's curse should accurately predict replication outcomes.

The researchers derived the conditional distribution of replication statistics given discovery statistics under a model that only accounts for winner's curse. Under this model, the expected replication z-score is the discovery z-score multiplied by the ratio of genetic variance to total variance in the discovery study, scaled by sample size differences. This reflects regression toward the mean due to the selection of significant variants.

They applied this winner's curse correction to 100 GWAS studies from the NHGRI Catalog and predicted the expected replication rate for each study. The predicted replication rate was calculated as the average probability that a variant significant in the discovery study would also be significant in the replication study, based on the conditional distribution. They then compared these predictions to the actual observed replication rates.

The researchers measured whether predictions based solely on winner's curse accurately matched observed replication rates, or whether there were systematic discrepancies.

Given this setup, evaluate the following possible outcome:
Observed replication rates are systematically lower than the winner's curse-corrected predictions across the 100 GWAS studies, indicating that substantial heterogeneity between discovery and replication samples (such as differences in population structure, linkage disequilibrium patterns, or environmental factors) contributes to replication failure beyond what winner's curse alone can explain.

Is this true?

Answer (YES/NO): YES